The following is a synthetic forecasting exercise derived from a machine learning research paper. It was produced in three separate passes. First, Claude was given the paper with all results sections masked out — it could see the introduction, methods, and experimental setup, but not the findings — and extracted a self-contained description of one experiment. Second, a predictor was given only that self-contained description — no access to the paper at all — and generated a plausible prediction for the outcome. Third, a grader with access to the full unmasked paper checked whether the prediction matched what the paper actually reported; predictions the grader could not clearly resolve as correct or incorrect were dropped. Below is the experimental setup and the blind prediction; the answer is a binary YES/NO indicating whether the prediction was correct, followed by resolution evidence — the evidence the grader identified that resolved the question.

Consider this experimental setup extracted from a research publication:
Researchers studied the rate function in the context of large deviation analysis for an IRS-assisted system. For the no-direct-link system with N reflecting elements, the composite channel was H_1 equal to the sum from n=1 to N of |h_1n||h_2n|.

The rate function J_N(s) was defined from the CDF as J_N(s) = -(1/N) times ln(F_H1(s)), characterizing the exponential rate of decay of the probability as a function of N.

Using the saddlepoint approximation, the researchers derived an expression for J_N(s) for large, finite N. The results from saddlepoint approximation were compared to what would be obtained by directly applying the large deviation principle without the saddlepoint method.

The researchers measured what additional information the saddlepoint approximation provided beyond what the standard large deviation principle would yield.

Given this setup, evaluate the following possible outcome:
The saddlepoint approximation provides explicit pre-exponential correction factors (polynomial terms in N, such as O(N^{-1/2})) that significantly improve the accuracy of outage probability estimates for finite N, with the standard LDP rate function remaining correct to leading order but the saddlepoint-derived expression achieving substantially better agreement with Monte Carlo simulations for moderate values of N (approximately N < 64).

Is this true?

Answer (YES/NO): NO